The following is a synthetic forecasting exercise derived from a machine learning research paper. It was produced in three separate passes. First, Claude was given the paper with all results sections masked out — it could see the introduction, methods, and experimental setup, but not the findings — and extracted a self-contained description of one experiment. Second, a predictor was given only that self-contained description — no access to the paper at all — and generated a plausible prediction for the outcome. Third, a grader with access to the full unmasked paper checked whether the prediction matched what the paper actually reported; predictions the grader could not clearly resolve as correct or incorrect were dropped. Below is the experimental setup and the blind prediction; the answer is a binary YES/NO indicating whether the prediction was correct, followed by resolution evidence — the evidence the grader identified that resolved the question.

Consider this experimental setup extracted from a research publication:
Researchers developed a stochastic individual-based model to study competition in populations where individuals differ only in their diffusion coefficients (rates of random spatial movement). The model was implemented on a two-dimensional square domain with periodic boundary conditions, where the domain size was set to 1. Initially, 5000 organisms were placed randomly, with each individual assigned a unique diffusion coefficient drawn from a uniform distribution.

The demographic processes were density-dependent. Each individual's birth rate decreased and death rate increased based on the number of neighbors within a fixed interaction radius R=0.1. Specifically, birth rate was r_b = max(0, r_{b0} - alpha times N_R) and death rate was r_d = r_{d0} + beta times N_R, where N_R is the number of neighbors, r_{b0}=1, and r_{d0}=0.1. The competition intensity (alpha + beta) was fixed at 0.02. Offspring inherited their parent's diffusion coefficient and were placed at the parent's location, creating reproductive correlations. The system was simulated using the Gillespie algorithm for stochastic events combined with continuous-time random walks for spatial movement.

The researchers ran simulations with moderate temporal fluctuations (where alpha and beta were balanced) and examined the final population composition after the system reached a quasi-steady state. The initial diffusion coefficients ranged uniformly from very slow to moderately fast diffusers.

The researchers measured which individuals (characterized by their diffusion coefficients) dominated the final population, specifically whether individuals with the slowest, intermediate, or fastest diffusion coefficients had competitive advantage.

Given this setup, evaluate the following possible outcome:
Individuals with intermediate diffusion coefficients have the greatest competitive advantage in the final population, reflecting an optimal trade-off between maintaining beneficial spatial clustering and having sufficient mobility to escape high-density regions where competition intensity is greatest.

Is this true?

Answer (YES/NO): YES